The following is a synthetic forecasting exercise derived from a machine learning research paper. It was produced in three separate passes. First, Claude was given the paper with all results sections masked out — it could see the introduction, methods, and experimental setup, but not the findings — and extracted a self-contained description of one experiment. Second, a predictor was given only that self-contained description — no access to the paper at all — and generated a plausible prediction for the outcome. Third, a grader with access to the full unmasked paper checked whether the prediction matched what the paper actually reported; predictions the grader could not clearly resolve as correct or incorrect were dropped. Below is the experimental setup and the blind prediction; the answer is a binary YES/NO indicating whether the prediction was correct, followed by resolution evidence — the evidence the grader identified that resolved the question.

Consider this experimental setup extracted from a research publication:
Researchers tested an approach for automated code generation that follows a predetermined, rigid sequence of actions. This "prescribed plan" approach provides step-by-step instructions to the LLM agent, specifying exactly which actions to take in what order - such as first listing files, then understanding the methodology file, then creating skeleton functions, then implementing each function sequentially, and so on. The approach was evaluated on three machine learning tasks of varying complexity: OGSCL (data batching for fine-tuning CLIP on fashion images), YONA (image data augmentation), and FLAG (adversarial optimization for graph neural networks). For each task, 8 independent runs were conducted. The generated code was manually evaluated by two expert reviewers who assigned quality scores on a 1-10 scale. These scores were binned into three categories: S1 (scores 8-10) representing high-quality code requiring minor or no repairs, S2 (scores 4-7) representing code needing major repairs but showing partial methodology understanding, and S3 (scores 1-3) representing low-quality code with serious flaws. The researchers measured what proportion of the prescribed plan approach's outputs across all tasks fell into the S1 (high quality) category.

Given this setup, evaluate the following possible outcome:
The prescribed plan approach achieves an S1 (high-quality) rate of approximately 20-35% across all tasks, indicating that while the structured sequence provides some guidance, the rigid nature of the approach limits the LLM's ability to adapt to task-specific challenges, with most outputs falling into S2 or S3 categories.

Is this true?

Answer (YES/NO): NO